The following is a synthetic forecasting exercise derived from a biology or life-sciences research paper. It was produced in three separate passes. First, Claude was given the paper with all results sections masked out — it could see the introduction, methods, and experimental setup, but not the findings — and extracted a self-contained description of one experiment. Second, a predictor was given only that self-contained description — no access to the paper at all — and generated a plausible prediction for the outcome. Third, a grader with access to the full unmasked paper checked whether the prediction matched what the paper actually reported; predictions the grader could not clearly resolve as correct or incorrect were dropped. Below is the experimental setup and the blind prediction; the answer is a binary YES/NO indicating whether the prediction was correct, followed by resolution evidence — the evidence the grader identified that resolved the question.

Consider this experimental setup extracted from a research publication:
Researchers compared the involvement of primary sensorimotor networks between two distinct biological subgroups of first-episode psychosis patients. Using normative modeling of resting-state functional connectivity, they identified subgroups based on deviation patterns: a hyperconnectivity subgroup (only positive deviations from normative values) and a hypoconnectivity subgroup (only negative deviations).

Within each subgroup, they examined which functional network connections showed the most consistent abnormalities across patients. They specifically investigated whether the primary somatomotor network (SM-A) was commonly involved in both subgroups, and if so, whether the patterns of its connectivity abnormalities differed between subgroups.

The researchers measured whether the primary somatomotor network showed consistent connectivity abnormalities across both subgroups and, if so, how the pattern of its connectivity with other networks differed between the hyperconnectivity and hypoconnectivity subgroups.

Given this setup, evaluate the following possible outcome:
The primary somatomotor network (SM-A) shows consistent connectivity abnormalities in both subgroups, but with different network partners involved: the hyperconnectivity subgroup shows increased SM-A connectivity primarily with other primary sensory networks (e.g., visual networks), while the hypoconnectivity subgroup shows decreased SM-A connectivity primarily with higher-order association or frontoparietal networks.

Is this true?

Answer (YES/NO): NO